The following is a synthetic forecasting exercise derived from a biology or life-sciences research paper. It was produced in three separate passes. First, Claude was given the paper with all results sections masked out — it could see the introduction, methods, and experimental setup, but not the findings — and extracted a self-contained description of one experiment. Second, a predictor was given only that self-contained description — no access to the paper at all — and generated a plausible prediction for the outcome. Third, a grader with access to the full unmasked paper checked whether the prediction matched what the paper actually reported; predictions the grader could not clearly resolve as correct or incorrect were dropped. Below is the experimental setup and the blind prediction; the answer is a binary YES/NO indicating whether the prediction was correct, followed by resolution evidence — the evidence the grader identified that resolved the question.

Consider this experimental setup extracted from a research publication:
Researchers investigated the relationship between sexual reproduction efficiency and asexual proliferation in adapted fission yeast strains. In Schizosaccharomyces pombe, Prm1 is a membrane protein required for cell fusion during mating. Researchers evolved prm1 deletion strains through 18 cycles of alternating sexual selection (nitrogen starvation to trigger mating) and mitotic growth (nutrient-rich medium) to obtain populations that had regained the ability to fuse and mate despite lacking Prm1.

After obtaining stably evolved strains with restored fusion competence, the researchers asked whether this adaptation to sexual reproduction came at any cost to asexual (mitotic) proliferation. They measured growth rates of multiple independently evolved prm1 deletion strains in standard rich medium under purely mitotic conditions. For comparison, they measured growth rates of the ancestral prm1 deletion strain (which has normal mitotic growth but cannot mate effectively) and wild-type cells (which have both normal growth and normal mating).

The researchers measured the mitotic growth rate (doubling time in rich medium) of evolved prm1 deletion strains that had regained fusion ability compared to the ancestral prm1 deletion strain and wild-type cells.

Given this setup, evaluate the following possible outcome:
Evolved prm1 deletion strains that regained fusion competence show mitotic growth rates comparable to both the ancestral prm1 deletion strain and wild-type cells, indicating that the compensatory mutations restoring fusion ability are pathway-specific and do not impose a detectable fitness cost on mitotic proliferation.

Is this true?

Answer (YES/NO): NO